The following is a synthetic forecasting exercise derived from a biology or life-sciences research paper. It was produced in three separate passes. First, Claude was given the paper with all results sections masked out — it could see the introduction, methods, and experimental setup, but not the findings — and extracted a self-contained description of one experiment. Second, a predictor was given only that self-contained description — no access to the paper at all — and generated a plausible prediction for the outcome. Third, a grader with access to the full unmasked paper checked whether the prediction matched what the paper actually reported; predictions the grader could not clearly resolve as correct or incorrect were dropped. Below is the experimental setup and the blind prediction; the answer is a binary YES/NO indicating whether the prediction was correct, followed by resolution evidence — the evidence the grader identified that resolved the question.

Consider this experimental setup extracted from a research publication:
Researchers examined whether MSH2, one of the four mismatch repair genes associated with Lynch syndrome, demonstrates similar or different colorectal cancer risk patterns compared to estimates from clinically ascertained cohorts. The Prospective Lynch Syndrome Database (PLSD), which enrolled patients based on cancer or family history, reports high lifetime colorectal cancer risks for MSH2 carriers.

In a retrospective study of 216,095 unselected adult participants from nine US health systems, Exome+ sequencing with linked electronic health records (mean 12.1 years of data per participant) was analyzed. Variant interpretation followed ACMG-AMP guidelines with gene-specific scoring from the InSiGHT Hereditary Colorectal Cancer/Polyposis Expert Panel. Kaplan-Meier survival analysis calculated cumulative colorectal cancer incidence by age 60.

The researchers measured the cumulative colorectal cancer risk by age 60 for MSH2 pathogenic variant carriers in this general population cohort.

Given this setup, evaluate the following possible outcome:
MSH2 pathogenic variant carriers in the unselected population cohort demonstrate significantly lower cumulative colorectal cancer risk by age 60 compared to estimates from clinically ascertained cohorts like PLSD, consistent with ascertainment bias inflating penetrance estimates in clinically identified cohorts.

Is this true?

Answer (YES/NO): NO